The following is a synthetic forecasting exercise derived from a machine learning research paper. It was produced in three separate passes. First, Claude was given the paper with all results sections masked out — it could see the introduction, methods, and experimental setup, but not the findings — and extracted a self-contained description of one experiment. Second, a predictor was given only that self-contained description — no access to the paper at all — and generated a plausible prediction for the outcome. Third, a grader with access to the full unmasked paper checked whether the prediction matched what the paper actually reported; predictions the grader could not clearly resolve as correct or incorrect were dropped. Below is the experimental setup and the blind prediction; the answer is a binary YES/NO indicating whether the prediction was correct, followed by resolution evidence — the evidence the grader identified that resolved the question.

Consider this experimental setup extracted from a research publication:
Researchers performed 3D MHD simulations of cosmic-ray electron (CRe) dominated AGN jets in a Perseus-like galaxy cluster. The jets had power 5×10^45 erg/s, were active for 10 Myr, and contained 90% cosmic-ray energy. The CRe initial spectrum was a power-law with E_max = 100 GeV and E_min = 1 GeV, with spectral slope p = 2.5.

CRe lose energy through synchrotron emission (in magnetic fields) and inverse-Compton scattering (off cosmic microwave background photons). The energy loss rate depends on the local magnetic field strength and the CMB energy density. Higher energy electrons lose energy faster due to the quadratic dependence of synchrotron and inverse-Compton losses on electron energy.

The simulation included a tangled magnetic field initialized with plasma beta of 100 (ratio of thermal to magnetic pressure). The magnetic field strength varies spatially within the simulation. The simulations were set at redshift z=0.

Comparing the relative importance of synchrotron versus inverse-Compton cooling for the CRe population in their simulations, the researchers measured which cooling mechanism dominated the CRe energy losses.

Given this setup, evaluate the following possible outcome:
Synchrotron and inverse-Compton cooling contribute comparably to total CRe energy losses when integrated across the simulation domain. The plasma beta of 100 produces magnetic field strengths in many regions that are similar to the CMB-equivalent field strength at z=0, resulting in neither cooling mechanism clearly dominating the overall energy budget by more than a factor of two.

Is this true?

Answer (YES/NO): NO